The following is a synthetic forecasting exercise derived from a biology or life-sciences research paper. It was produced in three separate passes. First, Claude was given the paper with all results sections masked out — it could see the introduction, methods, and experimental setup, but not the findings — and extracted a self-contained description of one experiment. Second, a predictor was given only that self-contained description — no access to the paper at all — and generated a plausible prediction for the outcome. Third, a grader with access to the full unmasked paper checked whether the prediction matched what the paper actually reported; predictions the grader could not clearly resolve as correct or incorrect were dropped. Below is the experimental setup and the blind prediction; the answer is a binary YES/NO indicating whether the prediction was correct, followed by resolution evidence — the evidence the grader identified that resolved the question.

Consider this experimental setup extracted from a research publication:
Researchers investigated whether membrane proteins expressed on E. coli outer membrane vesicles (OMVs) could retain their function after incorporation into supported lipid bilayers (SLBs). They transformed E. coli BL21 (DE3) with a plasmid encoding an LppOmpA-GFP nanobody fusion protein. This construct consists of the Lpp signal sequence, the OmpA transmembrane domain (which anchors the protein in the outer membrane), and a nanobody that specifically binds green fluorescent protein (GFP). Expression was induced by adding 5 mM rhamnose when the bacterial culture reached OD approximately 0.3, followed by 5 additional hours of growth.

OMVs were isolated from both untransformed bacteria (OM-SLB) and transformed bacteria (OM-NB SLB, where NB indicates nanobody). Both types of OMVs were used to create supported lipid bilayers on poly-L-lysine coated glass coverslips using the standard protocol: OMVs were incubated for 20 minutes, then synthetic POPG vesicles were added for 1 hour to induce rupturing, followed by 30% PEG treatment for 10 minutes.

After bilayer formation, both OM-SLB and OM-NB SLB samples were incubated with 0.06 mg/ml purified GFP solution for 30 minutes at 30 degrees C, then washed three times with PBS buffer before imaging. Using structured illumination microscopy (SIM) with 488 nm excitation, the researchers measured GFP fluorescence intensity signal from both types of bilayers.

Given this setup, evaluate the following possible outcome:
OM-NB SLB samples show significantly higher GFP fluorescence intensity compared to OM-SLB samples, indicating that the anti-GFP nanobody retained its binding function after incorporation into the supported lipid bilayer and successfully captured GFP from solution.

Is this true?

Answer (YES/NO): YES